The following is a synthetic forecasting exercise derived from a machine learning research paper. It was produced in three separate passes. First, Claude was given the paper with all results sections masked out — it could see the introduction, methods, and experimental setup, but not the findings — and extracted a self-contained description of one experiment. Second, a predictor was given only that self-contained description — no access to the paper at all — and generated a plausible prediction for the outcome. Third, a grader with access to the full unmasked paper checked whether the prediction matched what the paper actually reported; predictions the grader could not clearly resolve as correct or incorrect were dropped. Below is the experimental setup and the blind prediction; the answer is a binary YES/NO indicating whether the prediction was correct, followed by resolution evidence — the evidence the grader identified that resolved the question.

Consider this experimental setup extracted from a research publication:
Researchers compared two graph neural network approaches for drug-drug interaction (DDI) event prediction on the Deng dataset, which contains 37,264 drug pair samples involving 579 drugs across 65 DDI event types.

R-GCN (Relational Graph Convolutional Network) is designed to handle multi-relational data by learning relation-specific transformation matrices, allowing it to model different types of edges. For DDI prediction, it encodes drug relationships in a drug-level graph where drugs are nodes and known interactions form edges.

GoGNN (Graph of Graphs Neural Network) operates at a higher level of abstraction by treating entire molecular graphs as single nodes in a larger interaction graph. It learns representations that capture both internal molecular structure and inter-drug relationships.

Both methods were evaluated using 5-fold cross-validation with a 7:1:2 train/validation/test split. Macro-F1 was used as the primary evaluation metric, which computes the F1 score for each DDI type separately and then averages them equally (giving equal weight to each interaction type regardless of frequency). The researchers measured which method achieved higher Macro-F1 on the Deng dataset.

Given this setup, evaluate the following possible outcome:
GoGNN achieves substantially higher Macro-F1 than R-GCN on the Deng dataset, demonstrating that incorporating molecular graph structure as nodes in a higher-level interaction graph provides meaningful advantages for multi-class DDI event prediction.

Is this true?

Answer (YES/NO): NO